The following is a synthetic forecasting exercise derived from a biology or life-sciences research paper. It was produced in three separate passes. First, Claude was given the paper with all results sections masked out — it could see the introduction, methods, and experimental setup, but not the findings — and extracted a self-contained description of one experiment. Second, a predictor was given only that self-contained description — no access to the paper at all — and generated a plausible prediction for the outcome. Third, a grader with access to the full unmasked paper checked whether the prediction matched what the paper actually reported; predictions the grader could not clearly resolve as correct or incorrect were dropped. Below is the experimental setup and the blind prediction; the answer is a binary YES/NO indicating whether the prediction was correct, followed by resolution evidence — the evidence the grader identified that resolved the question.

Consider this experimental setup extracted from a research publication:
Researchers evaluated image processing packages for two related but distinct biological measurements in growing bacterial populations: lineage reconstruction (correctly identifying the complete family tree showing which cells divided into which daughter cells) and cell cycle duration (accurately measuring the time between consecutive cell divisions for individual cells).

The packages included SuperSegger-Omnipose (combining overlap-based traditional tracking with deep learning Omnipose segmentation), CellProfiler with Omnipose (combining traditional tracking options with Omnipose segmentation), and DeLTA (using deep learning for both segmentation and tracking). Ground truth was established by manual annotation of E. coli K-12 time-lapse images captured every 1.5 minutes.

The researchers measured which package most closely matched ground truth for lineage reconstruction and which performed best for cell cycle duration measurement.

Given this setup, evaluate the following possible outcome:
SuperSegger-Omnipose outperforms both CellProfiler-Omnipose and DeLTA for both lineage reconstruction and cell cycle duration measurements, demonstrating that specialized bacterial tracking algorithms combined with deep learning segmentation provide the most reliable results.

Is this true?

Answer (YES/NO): NO